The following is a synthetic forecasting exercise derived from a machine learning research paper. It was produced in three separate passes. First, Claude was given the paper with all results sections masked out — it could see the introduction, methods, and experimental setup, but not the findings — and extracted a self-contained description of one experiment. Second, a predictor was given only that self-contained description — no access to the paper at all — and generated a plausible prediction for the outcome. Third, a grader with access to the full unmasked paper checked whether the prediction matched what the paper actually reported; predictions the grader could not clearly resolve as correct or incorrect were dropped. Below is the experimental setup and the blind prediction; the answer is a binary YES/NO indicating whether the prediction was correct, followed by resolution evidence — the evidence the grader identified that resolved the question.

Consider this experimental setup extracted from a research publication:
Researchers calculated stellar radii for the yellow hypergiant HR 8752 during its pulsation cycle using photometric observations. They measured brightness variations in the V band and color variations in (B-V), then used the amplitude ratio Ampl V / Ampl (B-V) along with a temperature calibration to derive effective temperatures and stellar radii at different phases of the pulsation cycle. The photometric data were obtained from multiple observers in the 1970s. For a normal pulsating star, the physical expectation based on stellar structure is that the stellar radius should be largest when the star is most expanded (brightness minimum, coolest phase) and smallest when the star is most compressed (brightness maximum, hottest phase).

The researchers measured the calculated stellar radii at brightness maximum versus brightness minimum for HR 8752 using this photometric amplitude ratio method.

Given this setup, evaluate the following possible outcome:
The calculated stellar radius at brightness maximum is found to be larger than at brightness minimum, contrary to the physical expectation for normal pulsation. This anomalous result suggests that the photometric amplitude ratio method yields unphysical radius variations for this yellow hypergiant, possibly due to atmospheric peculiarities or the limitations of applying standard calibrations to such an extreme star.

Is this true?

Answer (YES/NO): YES